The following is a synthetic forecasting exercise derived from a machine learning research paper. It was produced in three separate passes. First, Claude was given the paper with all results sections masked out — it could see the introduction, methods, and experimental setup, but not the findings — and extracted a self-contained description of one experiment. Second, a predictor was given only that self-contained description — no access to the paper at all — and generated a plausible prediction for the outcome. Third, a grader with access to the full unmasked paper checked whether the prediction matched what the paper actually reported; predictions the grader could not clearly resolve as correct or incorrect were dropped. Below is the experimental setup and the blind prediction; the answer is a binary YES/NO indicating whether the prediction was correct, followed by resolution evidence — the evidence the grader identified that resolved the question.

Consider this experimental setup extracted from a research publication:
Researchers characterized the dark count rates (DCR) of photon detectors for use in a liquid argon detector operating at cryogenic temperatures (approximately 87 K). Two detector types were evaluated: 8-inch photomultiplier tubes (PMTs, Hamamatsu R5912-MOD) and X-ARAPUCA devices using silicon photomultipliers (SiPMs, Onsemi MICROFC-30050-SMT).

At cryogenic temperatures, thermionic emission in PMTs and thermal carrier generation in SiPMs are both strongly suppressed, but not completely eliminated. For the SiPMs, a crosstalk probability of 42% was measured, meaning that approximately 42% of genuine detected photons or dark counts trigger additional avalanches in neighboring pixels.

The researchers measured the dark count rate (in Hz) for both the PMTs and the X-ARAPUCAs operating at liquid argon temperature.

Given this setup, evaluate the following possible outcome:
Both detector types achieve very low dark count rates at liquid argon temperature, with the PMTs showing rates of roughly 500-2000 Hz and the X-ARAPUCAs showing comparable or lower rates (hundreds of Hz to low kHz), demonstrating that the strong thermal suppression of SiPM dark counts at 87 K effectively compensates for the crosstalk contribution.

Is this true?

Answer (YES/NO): NO